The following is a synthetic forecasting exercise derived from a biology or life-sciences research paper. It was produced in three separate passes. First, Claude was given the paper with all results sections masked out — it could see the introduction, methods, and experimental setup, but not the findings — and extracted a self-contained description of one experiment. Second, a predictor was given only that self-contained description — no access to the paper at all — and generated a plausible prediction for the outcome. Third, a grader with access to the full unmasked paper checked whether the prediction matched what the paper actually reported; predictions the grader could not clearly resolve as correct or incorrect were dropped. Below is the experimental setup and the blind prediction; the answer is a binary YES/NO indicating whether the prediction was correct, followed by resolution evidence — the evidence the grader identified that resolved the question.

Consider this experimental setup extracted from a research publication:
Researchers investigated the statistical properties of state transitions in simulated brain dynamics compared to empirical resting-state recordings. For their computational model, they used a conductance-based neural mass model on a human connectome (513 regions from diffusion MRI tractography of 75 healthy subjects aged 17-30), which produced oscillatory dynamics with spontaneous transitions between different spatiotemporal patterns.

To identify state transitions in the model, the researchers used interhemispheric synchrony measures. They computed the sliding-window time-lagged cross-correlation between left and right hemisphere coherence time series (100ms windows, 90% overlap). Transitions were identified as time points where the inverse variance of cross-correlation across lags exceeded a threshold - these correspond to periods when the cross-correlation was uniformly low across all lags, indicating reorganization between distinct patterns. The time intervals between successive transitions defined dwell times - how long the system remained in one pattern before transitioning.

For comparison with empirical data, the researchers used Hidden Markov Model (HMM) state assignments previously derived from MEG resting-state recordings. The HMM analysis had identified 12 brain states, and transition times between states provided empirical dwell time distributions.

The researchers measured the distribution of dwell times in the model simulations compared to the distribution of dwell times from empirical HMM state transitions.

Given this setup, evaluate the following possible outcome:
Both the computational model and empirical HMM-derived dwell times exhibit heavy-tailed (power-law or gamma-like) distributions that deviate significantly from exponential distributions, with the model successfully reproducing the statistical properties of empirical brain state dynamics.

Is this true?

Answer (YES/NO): YES